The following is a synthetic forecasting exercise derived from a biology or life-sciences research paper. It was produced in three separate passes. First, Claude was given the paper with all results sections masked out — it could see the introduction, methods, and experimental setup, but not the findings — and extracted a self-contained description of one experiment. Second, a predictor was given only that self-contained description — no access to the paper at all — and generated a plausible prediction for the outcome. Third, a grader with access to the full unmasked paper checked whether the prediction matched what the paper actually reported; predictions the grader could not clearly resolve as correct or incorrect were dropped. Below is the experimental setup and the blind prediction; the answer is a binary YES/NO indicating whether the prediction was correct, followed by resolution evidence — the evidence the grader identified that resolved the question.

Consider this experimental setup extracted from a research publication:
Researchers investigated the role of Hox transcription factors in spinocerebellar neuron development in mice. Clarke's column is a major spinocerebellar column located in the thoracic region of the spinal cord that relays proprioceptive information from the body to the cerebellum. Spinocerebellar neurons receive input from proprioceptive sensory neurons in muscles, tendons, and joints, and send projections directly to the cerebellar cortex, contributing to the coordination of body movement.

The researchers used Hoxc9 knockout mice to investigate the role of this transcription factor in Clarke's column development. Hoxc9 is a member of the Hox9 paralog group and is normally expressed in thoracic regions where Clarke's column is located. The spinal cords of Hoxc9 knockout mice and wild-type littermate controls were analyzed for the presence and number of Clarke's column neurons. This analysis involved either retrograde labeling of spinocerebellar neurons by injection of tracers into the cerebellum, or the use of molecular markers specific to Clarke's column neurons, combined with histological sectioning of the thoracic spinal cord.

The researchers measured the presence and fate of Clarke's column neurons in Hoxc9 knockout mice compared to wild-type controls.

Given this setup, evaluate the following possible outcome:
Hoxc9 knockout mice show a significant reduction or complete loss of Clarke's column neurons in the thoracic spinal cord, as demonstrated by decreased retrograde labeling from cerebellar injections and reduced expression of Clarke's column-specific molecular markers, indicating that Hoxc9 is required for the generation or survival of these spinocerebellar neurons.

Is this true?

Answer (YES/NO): YES